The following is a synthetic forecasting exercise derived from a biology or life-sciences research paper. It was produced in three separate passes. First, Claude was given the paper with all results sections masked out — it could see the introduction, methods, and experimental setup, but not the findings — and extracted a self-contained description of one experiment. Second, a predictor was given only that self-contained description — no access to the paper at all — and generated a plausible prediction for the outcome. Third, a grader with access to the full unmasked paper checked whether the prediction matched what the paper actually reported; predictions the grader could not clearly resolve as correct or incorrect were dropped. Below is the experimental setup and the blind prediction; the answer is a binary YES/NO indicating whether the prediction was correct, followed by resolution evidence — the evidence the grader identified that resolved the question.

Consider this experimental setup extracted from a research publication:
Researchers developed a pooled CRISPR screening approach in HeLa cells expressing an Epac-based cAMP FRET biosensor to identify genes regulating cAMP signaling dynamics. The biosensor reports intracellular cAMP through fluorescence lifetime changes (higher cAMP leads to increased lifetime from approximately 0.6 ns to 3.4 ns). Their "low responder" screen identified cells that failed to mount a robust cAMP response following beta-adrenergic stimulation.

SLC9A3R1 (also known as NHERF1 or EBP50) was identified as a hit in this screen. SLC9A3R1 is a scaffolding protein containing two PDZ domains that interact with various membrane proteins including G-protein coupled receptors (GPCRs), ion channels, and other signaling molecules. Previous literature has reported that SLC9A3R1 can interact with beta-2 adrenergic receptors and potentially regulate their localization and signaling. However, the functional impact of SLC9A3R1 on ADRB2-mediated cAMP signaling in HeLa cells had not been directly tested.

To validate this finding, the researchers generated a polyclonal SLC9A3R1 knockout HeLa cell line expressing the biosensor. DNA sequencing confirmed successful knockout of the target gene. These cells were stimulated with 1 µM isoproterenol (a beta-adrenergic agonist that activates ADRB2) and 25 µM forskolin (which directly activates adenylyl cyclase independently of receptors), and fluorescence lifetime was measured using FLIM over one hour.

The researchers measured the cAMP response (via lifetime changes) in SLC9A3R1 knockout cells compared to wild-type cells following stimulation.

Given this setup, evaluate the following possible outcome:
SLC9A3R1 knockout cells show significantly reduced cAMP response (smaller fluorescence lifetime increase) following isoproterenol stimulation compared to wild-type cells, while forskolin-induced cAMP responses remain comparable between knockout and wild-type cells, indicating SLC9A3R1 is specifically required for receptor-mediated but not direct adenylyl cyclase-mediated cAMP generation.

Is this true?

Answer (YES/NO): NO